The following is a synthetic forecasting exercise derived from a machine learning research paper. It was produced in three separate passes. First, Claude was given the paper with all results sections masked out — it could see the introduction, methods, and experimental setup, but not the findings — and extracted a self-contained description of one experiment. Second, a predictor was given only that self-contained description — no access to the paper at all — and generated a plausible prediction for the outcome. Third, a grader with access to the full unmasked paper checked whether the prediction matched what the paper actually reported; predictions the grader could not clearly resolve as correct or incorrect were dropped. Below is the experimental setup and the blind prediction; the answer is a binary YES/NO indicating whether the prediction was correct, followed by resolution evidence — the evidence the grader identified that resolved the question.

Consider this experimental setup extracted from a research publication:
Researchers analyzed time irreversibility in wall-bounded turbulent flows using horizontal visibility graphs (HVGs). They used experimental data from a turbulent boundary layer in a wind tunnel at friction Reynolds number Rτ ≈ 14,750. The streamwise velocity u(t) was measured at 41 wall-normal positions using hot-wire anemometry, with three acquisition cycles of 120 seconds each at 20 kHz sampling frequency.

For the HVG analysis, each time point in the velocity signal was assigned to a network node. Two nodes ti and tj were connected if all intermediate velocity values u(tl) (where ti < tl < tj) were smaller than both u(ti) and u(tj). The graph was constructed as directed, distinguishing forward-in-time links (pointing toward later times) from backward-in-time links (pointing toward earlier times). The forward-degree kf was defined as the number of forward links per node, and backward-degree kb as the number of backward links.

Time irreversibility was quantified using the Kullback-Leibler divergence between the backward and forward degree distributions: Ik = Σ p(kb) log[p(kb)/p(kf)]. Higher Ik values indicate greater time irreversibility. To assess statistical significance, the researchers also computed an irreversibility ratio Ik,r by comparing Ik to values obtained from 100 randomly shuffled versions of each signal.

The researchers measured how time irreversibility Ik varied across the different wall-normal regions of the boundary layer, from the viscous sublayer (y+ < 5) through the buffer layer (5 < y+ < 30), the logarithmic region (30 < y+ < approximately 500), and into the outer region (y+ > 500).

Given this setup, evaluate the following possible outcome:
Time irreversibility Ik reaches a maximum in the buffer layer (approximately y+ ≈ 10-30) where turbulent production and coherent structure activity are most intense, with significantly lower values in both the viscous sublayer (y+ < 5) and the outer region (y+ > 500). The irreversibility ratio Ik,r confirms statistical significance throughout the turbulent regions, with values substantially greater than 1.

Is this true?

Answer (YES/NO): YES